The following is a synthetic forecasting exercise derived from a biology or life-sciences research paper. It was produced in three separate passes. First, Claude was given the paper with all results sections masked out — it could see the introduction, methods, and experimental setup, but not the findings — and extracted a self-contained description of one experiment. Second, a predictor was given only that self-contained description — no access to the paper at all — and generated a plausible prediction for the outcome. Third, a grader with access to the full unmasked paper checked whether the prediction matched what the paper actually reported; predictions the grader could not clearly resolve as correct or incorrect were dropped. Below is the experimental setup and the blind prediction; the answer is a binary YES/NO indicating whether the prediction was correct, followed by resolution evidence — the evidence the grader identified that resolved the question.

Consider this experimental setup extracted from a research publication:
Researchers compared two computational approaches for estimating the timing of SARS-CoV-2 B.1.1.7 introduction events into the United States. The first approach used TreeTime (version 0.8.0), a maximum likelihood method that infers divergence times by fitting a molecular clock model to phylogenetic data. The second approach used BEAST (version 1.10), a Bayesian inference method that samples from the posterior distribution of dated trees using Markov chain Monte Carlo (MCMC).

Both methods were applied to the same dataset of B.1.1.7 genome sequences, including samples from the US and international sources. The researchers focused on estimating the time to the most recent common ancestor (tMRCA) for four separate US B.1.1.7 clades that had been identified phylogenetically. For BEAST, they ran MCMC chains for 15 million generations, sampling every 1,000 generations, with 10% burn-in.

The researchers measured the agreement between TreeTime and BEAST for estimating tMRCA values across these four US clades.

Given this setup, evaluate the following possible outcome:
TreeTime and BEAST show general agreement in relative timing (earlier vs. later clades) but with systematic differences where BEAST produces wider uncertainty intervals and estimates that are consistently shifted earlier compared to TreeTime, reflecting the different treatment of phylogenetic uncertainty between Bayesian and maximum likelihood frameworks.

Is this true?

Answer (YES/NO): NO